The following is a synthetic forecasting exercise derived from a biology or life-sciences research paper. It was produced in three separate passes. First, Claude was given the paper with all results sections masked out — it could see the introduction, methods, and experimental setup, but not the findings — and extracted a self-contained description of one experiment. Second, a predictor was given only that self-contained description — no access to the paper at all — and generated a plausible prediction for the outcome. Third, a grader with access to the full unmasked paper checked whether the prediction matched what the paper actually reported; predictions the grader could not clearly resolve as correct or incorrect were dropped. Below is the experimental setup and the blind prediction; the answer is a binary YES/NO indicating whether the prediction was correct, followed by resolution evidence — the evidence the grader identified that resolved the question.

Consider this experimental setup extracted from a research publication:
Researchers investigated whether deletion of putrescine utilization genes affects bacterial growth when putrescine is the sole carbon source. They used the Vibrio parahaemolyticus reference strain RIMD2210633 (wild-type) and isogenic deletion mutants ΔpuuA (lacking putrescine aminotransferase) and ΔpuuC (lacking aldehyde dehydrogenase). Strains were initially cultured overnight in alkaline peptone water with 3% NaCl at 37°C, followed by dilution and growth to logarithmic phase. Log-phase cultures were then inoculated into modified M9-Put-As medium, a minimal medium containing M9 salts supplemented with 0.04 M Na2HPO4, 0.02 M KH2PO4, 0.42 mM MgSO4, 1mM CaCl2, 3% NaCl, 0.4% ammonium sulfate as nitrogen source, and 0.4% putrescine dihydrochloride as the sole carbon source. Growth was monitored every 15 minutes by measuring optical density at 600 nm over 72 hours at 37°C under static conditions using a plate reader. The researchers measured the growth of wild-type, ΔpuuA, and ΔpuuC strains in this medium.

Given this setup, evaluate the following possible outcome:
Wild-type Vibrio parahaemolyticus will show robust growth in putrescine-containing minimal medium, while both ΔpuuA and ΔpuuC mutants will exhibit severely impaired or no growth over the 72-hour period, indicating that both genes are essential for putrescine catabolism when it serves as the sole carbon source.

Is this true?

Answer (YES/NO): NO